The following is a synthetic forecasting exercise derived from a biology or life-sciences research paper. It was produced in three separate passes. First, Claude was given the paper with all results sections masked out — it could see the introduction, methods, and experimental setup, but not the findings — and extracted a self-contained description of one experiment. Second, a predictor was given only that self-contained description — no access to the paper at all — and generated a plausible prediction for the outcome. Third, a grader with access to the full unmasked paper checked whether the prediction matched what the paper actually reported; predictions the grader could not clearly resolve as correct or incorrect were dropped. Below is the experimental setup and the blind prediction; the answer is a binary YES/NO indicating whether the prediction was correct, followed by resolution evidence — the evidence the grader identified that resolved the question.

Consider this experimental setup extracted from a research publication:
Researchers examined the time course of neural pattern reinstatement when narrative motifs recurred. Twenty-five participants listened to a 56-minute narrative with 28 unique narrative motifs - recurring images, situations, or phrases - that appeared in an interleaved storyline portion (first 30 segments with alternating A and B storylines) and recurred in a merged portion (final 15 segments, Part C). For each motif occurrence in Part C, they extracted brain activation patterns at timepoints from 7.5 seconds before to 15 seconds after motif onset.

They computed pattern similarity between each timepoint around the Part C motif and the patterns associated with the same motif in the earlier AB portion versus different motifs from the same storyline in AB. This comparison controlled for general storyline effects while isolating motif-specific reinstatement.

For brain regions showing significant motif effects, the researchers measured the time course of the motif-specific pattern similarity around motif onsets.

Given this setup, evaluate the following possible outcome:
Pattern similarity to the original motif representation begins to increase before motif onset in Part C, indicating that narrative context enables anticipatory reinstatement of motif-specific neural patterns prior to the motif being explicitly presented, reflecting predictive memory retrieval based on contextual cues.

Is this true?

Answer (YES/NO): NO